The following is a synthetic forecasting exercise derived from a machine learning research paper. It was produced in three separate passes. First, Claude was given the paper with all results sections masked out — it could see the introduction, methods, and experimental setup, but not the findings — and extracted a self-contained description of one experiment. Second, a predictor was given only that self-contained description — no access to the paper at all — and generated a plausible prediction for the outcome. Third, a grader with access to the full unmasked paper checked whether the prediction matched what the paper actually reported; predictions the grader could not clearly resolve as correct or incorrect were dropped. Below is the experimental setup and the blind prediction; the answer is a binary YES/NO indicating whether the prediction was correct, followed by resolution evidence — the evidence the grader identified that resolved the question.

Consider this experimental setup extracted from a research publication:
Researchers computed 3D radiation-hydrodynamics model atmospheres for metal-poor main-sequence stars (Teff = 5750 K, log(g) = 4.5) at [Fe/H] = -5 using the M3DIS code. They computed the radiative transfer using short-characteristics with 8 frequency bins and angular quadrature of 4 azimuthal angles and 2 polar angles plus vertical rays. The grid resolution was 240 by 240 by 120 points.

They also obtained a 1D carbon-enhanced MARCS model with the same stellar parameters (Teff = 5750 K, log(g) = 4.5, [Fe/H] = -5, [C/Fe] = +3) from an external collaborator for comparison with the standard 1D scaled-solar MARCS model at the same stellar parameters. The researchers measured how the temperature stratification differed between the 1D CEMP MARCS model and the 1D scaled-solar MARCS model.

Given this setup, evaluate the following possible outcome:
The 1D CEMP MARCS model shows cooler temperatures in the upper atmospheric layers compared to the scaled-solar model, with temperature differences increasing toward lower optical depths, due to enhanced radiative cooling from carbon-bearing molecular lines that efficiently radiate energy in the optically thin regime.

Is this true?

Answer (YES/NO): NO